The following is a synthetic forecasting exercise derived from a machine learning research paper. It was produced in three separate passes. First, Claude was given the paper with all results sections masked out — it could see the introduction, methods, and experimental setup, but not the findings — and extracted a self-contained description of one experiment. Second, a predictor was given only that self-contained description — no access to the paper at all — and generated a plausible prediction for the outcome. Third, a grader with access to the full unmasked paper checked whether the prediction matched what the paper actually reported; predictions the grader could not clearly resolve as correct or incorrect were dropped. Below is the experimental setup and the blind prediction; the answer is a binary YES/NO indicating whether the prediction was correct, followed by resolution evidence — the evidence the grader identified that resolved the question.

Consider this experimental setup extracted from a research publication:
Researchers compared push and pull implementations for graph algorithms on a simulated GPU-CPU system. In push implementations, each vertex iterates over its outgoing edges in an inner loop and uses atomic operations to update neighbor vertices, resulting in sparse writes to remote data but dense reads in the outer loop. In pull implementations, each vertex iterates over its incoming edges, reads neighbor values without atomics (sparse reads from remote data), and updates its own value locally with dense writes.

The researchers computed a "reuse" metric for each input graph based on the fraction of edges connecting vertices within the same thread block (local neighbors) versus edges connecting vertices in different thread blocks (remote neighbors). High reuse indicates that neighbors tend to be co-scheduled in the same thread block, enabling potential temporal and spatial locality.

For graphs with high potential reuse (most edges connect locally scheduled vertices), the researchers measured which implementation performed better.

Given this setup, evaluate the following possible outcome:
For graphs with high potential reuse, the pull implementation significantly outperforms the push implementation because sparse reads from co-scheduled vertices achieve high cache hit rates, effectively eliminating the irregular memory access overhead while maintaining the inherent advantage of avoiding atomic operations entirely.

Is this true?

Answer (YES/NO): NO